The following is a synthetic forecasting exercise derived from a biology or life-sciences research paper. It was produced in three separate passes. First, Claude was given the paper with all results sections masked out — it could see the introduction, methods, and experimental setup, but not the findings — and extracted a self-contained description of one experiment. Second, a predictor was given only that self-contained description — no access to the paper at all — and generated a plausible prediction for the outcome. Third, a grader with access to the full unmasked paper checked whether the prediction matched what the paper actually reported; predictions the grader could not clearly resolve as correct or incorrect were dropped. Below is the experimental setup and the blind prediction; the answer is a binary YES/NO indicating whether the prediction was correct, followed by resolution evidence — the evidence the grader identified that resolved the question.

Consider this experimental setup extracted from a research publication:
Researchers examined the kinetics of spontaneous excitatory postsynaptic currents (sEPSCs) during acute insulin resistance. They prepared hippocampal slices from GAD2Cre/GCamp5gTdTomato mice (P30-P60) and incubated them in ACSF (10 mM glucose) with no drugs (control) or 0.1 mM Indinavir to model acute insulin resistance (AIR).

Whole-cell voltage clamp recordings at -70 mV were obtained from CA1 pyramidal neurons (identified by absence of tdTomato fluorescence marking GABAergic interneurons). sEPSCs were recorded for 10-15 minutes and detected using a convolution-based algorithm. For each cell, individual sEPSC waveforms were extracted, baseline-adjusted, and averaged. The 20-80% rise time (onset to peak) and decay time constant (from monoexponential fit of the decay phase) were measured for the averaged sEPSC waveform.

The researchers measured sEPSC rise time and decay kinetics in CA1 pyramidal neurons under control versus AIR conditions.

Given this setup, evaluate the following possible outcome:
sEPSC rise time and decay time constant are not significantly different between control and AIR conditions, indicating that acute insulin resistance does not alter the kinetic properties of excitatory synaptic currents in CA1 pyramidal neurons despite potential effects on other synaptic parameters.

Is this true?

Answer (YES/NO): YES